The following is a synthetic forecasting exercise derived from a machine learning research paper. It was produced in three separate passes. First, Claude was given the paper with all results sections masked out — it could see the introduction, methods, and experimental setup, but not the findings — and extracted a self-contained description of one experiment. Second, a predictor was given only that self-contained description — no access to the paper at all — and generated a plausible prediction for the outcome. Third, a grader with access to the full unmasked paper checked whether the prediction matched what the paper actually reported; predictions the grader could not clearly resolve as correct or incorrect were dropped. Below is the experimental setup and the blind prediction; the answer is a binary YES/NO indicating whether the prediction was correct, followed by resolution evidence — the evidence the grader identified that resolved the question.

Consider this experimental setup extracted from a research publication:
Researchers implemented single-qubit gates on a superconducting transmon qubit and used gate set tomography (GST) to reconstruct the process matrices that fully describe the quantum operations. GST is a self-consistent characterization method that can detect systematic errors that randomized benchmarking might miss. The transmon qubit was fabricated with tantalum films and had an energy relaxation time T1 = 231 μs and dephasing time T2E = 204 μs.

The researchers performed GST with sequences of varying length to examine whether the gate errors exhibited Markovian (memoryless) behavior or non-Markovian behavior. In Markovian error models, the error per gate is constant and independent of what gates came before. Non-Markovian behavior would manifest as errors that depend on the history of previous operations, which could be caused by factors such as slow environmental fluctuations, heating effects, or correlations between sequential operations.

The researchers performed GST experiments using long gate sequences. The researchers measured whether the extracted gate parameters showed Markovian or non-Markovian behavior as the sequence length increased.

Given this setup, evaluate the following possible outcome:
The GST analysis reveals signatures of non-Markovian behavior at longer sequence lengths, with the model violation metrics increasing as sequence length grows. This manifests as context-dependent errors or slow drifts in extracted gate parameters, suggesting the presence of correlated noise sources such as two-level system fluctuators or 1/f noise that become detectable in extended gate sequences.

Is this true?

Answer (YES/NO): YES